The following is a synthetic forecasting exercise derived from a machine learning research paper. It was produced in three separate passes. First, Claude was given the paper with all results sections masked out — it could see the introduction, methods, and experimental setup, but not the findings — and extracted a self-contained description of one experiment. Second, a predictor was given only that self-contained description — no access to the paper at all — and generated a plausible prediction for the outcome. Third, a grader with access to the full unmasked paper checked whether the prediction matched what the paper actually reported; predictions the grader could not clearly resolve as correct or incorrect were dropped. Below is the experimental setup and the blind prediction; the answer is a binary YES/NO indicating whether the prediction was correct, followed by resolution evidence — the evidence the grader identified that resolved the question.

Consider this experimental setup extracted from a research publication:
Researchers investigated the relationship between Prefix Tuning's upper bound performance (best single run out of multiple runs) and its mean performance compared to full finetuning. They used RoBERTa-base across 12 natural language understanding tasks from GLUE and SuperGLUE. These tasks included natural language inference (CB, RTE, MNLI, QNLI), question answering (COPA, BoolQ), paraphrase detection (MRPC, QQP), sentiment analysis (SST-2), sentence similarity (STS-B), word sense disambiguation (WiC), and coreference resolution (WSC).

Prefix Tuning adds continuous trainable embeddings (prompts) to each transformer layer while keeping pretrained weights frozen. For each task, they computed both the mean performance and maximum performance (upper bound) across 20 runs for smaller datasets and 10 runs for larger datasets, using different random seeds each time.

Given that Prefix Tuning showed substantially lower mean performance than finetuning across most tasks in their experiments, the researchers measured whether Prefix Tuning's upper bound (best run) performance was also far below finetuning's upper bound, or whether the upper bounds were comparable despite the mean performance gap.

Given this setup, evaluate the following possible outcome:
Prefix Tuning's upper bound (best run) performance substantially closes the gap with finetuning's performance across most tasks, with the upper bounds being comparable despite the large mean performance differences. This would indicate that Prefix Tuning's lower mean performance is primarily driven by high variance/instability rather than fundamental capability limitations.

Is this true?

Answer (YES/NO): YES